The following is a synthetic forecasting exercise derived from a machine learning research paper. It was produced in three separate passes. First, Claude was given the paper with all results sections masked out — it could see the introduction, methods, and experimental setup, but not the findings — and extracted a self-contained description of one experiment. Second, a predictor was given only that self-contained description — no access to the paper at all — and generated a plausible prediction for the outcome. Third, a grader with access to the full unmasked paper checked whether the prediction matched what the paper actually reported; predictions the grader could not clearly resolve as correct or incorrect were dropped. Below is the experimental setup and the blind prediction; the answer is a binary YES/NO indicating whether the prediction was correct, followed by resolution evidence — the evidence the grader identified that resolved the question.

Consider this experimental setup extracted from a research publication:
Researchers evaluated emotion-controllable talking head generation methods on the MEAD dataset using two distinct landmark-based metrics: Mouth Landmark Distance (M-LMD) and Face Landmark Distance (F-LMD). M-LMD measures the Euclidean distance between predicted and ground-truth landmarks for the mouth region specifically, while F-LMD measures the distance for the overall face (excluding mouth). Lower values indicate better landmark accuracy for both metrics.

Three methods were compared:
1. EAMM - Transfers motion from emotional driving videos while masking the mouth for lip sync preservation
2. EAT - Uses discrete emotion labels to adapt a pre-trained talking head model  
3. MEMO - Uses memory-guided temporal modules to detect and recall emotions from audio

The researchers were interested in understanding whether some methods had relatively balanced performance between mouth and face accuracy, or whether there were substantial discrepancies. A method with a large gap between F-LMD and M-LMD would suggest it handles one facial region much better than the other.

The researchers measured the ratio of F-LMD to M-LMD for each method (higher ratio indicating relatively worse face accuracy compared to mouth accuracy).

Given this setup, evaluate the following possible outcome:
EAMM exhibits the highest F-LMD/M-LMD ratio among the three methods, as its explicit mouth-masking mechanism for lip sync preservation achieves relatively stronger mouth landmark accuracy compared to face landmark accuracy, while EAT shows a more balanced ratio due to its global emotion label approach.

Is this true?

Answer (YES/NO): YES